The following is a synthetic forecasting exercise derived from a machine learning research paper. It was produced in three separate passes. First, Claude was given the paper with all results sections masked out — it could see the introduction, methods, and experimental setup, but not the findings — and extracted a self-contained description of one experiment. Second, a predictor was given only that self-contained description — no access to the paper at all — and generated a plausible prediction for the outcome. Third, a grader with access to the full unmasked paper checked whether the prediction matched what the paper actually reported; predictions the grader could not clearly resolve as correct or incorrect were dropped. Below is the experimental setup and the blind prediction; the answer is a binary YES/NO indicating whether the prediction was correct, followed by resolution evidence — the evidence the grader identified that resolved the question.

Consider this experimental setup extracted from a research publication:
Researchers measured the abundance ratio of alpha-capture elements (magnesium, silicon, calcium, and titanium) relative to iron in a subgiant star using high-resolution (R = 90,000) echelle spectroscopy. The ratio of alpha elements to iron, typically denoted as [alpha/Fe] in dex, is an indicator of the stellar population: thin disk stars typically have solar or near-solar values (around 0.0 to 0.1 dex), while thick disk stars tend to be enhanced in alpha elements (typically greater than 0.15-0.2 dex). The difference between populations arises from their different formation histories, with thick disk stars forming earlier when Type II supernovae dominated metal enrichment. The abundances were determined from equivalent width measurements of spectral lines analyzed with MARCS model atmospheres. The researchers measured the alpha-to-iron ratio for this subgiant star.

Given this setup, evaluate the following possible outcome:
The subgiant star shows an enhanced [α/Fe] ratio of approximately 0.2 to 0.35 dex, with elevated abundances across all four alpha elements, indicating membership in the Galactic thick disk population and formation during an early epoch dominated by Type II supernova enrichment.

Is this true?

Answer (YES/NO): NO